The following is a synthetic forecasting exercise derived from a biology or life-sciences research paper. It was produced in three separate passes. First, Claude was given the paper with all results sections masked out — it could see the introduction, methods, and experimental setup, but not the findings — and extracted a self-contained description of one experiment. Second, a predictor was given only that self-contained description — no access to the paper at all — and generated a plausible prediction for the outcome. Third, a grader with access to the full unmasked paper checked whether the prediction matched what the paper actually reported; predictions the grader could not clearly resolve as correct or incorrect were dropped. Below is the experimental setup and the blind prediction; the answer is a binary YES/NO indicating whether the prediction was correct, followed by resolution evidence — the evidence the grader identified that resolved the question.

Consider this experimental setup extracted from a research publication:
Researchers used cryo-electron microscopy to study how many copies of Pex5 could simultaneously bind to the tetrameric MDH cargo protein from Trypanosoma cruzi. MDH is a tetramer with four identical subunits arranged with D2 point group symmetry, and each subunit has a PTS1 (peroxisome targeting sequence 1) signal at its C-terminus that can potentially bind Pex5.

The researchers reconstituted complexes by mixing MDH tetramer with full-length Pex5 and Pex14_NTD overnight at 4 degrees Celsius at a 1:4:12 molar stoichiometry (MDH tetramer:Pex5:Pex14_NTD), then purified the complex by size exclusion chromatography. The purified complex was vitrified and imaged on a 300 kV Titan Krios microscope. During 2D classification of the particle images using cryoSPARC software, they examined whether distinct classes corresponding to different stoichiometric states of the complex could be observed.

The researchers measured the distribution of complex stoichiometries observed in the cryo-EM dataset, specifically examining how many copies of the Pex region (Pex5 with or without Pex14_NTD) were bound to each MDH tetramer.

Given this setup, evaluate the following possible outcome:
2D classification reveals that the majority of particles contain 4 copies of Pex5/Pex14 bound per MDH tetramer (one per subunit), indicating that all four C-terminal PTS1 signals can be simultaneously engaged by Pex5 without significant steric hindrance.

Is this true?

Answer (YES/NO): NO